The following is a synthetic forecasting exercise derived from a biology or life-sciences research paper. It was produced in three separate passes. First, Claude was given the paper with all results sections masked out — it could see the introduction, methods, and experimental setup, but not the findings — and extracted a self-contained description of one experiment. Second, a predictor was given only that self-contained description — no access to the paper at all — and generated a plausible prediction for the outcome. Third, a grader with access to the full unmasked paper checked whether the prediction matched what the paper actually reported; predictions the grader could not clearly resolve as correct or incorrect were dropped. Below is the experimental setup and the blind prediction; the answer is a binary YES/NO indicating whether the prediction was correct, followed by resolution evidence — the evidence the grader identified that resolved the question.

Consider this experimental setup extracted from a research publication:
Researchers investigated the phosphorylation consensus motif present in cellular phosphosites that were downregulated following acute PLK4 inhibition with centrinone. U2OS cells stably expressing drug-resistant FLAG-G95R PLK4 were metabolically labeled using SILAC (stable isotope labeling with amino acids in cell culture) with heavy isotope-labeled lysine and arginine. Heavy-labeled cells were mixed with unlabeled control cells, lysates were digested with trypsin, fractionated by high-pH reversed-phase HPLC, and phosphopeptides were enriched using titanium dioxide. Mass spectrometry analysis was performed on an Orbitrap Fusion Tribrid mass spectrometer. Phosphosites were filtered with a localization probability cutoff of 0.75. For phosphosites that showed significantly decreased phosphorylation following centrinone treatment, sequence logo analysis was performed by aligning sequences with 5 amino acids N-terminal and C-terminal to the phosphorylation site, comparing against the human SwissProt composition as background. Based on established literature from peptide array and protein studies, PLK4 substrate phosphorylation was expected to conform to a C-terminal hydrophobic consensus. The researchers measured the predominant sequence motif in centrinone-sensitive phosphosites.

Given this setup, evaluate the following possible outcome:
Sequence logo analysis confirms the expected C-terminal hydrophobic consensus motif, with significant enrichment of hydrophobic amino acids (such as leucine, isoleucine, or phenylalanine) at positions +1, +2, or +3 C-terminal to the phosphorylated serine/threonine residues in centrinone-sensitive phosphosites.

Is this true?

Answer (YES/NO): NO